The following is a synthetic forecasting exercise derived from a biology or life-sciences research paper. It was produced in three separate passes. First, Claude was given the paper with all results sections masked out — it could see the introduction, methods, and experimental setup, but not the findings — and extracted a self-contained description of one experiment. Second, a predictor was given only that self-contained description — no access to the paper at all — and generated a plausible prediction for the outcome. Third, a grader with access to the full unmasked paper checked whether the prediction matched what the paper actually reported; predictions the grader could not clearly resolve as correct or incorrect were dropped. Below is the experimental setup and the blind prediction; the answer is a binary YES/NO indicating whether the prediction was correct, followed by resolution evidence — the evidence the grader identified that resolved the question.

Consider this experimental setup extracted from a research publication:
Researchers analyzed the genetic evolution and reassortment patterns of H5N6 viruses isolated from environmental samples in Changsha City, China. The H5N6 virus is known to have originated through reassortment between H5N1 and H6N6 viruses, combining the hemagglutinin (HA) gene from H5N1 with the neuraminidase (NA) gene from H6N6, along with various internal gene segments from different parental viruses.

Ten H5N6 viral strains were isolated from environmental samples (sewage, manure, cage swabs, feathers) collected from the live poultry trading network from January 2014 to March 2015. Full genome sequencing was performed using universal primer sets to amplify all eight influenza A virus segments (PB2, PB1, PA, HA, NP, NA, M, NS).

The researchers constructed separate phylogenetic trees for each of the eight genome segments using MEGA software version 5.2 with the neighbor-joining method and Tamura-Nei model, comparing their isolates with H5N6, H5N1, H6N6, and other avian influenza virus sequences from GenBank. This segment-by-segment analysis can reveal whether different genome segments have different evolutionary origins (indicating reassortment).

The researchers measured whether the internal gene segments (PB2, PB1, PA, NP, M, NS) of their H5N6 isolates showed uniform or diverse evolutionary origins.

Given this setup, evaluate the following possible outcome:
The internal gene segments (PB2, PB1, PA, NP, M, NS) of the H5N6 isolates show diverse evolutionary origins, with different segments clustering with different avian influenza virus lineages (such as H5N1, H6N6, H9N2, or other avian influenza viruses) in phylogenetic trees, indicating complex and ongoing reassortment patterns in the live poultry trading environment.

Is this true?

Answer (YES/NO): YES